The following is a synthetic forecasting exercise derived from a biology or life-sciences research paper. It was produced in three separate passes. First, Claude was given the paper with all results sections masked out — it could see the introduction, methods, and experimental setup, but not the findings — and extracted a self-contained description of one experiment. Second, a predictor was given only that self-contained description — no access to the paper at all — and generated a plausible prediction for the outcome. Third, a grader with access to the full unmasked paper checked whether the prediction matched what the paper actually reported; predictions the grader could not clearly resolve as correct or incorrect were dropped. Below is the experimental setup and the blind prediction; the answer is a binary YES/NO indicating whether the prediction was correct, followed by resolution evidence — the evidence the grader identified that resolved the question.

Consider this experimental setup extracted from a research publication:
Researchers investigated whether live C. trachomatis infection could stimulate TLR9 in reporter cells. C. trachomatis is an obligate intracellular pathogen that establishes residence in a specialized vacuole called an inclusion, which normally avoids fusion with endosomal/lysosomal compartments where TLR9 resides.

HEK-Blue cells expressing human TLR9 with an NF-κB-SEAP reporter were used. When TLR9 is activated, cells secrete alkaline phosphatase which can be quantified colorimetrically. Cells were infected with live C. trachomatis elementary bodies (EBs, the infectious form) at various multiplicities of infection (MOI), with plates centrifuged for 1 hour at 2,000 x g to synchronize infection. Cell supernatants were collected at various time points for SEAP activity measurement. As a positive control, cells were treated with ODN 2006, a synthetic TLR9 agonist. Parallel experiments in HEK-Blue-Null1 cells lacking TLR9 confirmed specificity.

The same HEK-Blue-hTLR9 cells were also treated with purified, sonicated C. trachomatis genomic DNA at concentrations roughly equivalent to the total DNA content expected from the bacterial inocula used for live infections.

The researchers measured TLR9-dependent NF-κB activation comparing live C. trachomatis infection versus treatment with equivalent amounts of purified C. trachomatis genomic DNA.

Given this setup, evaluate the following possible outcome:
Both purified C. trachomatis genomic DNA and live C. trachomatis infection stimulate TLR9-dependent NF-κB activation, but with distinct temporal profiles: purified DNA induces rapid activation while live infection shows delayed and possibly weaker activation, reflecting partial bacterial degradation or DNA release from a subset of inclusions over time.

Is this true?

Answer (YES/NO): YES